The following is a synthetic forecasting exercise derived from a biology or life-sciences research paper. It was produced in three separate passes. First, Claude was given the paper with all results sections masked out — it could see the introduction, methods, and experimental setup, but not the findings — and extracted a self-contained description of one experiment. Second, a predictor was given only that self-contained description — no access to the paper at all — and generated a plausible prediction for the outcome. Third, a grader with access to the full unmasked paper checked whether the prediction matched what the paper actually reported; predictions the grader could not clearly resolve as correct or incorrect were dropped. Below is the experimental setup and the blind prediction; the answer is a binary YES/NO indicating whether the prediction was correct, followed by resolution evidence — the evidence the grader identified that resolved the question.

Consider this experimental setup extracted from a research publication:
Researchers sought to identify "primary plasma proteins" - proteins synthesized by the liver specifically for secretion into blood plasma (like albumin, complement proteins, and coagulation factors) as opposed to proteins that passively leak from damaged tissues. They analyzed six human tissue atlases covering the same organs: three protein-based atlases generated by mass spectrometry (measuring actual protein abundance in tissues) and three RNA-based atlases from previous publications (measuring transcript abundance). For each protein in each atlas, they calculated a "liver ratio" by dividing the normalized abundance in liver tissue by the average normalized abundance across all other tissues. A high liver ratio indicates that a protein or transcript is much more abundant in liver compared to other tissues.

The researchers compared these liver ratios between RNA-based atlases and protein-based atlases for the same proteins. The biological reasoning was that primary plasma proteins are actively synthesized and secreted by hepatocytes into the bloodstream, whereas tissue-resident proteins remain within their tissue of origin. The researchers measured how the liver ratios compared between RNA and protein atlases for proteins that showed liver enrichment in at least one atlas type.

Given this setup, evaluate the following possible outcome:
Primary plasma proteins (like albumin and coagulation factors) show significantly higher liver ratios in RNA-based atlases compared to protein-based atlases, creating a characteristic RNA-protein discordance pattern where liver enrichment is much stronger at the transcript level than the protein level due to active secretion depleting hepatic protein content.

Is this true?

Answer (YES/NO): YES